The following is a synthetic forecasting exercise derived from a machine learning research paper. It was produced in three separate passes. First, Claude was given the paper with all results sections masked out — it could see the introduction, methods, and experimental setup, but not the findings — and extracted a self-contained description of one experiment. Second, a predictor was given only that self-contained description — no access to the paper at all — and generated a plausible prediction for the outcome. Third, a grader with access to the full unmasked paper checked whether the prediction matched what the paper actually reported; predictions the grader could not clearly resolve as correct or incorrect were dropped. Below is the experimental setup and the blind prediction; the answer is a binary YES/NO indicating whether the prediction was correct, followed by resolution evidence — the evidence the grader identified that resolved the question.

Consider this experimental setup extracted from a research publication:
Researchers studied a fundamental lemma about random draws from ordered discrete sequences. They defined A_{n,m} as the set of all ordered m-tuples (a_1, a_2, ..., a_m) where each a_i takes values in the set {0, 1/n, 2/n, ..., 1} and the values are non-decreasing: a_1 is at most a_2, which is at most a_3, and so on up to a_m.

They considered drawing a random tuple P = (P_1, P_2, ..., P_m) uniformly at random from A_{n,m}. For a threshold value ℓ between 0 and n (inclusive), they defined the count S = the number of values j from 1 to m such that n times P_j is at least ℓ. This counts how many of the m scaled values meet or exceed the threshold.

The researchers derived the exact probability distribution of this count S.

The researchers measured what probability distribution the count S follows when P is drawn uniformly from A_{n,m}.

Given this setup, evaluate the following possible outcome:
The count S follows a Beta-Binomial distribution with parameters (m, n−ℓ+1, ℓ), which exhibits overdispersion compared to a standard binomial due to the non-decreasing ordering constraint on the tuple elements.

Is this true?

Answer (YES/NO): YES